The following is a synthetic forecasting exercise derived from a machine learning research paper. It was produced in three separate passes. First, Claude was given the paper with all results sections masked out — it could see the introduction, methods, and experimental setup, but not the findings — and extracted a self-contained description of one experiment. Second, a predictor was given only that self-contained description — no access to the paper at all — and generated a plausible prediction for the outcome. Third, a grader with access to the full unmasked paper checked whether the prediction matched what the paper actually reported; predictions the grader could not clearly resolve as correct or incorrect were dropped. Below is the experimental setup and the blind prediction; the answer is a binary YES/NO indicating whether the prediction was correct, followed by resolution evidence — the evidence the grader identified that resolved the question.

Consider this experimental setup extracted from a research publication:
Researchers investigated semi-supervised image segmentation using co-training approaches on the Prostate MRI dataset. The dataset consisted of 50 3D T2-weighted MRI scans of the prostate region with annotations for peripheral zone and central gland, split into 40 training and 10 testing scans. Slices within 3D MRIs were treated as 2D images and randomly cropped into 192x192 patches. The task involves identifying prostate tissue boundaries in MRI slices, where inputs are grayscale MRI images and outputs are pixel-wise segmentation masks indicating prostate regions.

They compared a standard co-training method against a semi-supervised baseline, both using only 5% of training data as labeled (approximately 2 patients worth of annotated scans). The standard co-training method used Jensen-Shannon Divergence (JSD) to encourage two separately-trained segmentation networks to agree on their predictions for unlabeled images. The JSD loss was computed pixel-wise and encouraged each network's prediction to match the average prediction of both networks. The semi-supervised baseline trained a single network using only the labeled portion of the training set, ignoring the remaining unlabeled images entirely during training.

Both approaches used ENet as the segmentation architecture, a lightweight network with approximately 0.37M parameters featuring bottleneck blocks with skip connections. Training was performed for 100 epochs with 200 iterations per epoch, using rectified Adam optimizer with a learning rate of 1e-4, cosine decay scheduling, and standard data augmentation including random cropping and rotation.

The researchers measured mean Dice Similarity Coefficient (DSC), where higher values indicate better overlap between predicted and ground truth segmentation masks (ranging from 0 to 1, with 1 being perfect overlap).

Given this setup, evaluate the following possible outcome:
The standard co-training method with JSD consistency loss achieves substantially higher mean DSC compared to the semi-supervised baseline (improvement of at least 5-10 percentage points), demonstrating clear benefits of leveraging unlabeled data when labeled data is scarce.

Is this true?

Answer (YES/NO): NO